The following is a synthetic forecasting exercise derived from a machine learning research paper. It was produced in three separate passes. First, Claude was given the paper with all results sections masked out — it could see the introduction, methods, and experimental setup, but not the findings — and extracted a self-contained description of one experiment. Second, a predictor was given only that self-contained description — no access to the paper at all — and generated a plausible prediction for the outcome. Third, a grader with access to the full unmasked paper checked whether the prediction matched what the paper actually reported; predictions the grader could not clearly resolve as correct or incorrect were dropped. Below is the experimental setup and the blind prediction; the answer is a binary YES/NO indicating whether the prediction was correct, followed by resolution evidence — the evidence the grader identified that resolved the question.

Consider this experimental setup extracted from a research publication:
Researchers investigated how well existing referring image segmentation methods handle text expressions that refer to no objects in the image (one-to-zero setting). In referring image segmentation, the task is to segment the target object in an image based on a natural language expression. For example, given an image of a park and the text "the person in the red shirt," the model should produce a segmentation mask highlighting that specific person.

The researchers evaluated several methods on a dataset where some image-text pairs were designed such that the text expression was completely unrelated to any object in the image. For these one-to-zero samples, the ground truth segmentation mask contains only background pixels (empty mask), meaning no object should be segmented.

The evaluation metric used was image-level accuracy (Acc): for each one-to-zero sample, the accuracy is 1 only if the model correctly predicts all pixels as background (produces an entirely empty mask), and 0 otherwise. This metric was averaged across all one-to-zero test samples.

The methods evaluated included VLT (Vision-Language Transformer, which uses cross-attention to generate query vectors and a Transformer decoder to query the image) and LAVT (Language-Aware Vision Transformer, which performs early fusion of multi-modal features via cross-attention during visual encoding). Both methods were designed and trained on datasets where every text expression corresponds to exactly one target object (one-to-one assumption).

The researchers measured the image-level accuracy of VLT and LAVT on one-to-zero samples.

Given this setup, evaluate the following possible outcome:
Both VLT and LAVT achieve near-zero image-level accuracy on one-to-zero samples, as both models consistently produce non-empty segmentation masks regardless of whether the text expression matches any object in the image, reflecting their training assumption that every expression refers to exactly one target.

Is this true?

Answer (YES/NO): NO